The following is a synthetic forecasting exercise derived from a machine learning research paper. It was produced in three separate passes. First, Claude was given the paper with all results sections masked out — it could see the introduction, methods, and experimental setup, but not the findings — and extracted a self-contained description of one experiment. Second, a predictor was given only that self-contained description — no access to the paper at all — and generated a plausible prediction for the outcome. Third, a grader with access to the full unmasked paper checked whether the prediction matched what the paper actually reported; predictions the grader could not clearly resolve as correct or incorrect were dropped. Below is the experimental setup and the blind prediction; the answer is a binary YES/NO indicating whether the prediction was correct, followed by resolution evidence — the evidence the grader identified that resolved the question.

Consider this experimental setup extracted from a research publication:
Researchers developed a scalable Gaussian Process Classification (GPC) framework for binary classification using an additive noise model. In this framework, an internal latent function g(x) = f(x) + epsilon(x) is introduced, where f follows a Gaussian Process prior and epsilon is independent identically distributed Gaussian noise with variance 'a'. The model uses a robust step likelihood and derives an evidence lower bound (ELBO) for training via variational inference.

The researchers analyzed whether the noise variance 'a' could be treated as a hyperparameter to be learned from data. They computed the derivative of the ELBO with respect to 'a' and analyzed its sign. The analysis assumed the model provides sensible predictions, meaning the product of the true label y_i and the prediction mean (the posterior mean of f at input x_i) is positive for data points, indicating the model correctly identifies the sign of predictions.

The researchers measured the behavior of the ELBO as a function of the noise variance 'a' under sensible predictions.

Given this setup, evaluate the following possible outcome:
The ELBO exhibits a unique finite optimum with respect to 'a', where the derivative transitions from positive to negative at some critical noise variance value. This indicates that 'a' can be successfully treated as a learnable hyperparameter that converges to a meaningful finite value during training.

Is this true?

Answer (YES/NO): NO